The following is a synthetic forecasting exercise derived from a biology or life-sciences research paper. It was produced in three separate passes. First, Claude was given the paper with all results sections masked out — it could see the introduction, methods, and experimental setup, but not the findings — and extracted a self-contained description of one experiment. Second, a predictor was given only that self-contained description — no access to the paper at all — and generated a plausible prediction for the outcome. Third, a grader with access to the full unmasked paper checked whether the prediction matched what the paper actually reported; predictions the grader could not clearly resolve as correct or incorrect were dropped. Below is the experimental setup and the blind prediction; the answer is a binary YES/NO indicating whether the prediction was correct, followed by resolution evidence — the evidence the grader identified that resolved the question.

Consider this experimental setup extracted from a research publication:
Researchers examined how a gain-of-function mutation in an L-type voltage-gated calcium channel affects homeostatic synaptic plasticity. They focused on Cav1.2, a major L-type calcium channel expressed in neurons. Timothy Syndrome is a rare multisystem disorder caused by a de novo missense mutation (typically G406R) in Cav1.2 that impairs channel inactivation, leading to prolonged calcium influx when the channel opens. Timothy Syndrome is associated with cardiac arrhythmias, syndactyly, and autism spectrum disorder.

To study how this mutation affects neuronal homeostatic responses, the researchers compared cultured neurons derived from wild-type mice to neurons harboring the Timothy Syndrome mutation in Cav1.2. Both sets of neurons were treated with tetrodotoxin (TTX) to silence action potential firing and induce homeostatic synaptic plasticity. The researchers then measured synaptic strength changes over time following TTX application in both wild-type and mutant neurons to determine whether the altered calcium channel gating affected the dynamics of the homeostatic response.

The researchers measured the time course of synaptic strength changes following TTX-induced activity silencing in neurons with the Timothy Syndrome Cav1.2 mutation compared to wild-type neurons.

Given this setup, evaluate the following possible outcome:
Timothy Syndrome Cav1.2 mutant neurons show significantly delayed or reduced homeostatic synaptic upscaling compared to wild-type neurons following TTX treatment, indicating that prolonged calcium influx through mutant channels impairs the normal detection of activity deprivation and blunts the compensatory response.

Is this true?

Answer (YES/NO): NO